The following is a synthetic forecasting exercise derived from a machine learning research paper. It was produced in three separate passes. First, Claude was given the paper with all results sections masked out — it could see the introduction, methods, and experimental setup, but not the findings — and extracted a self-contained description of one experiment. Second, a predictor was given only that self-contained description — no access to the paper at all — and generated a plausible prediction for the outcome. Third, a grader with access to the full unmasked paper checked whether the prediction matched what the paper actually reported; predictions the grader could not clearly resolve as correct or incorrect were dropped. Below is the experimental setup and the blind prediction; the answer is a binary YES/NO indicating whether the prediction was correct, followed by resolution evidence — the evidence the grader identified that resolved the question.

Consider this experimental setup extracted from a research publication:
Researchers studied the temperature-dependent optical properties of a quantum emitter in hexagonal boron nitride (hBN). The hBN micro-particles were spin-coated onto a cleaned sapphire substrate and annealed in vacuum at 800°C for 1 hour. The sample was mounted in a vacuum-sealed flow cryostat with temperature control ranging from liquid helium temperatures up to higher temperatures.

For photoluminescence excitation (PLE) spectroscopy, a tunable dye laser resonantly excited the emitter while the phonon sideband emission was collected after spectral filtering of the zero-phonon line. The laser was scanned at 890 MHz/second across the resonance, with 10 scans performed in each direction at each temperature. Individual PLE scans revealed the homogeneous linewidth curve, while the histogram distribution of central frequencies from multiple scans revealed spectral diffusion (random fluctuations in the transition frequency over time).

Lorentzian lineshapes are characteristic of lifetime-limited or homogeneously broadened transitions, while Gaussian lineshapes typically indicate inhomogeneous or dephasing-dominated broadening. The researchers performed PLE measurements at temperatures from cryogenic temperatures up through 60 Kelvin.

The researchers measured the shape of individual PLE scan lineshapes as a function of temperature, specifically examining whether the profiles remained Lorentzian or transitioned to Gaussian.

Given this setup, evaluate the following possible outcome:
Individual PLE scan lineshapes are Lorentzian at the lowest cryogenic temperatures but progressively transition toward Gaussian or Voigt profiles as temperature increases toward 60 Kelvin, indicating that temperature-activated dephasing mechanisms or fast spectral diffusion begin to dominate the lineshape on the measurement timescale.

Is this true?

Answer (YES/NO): YES